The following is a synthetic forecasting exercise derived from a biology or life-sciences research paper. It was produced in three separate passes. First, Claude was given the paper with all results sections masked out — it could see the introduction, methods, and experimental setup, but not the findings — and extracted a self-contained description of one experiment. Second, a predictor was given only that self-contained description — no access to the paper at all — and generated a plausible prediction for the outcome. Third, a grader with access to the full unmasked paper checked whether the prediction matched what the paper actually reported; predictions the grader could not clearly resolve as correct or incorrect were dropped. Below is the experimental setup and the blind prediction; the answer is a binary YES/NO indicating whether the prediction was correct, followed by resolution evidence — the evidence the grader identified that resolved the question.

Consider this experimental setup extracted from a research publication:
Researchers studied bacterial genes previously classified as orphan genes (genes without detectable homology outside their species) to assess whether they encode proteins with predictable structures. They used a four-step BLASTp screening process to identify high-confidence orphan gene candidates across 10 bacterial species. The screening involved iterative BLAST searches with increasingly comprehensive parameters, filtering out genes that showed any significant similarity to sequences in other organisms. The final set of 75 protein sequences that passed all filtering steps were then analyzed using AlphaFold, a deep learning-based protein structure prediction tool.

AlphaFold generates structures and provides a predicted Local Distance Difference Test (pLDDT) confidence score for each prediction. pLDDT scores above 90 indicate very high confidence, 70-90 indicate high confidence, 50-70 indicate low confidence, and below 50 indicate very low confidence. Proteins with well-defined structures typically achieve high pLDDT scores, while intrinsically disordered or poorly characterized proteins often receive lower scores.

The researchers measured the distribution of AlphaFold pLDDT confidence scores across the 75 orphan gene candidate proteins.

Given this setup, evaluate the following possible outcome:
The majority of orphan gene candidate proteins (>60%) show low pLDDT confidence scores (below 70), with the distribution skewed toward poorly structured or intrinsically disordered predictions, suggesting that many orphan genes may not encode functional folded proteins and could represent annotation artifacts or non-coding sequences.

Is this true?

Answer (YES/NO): NO